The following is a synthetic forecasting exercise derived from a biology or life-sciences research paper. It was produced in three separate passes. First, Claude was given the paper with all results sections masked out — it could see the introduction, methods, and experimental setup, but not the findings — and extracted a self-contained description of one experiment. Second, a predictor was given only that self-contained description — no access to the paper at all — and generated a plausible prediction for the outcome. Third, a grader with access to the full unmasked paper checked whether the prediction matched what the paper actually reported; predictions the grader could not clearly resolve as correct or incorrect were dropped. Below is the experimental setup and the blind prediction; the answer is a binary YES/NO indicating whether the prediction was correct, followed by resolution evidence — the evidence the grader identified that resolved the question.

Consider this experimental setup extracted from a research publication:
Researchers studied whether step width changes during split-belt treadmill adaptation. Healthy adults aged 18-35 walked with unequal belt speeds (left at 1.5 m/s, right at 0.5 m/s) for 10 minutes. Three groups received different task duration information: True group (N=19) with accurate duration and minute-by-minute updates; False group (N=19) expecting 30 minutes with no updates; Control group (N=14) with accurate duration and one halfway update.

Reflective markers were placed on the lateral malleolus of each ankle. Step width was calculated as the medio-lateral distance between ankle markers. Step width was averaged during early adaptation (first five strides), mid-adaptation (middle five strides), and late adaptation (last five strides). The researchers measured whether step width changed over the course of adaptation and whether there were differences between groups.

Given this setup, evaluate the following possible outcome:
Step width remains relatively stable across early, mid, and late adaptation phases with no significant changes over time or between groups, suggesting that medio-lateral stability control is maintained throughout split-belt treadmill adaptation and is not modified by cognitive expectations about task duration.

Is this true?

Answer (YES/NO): YES